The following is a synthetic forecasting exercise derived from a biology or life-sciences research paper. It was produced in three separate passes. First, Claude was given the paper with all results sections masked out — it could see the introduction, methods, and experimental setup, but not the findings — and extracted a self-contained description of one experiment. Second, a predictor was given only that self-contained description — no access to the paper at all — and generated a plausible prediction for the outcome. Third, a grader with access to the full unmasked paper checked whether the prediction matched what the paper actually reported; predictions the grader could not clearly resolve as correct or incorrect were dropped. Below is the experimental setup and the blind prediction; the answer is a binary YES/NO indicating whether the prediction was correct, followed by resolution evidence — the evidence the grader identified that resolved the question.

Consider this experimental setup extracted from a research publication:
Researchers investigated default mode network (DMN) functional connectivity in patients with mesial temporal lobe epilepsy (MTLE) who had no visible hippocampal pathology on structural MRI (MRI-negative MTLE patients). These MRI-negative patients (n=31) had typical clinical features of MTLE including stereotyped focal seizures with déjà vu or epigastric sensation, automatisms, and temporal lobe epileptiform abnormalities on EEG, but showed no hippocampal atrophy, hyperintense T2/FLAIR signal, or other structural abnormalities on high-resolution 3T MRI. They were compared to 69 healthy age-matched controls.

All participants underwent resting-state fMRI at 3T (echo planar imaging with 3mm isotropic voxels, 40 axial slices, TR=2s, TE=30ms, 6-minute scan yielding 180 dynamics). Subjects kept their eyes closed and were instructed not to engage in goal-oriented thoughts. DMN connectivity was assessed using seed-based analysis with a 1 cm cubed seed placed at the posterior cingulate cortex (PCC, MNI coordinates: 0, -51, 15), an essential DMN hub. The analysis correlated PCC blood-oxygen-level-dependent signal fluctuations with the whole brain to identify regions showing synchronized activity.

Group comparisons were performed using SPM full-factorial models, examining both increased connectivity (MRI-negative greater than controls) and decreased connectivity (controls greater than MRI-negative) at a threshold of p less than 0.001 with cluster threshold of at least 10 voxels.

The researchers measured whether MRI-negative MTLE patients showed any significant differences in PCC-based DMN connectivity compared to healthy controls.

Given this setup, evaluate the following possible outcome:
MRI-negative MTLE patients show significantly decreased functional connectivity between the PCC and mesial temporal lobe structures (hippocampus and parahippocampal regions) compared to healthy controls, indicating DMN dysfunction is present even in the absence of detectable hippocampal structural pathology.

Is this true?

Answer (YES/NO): YES